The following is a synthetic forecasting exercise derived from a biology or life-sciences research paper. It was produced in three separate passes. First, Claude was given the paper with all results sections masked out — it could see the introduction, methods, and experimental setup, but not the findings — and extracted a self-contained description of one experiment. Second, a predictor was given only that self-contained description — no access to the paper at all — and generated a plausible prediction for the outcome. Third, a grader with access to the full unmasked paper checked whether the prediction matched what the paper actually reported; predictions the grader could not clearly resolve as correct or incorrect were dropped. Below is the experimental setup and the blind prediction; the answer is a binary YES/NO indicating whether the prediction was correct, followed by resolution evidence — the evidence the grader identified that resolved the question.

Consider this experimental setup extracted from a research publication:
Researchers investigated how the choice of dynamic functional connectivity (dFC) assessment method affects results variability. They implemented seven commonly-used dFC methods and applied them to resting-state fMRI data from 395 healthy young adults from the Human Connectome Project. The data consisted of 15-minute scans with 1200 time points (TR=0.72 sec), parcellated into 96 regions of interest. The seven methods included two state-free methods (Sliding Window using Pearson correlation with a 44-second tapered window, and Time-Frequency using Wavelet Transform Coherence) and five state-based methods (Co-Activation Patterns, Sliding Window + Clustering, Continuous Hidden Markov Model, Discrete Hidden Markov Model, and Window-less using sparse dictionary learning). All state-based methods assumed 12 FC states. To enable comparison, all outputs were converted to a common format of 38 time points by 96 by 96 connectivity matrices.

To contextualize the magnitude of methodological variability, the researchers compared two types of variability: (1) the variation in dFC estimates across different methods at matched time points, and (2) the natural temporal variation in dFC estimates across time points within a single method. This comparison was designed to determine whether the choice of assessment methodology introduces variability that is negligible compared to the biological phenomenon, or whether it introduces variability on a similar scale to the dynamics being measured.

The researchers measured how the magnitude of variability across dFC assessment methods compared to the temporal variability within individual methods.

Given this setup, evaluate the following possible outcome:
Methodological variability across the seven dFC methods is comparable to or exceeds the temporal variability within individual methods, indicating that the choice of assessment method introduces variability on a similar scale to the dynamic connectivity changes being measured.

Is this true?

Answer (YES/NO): YES